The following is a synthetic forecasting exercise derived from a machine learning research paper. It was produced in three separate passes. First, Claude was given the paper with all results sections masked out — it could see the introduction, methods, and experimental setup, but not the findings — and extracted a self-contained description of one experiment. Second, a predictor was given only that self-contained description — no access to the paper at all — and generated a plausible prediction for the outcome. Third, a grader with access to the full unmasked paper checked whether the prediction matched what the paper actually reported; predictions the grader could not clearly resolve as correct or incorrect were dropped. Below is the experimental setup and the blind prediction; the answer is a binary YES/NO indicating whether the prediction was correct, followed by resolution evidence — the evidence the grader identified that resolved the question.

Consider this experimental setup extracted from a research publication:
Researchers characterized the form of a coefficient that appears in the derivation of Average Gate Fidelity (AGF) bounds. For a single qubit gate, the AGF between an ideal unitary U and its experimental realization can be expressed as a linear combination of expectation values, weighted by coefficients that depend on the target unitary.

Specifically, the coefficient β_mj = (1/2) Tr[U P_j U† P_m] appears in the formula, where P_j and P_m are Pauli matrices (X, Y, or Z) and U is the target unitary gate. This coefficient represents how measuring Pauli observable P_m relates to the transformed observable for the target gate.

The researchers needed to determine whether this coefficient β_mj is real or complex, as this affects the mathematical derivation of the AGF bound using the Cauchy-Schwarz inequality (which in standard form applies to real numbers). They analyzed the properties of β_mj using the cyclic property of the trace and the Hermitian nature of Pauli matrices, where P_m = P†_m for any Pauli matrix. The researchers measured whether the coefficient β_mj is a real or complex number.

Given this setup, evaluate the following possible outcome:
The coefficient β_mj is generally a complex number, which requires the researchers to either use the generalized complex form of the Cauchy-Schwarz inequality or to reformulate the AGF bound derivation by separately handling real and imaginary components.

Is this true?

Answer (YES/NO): NO